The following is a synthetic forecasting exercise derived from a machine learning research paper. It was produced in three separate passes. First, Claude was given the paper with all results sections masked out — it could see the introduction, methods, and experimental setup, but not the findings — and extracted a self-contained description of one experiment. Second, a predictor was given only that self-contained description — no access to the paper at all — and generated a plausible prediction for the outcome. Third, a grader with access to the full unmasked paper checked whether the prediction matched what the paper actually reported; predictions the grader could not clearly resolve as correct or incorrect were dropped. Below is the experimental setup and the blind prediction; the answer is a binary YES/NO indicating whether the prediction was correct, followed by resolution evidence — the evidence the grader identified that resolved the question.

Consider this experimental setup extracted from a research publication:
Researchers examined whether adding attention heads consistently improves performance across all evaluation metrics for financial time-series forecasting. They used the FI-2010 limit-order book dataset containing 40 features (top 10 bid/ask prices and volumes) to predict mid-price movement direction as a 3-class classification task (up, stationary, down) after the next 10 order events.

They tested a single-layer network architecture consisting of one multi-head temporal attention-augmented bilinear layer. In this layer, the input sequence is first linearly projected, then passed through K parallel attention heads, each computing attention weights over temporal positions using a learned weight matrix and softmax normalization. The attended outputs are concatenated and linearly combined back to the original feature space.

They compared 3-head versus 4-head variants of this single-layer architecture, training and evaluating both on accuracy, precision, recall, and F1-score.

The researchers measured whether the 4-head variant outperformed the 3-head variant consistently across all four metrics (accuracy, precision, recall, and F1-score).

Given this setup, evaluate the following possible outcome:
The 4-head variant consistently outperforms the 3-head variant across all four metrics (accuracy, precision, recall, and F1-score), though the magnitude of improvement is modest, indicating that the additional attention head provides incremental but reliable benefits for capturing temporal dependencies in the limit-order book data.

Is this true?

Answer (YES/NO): NO